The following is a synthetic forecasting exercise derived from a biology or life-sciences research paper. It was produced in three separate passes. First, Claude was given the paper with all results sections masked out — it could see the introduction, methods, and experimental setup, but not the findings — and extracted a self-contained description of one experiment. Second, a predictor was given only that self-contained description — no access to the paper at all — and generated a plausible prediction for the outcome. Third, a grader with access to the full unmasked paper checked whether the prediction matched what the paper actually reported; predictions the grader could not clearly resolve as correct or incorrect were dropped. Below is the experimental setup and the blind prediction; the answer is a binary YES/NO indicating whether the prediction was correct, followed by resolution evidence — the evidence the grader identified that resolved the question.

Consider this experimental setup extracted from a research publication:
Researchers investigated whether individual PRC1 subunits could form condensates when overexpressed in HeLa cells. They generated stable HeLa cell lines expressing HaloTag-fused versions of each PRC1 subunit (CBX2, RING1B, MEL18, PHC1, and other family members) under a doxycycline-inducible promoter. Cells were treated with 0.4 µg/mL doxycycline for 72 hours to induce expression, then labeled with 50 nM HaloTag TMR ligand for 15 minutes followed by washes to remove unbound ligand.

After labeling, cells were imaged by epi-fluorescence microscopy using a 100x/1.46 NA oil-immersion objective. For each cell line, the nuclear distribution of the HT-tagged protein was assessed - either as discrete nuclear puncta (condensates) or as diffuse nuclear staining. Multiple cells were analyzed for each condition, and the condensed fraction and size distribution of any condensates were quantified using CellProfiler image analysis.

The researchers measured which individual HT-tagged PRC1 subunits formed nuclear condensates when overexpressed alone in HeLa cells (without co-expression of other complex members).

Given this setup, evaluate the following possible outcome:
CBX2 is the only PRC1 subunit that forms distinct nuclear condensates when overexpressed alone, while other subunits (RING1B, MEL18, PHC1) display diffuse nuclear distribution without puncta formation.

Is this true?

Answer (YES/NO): NO